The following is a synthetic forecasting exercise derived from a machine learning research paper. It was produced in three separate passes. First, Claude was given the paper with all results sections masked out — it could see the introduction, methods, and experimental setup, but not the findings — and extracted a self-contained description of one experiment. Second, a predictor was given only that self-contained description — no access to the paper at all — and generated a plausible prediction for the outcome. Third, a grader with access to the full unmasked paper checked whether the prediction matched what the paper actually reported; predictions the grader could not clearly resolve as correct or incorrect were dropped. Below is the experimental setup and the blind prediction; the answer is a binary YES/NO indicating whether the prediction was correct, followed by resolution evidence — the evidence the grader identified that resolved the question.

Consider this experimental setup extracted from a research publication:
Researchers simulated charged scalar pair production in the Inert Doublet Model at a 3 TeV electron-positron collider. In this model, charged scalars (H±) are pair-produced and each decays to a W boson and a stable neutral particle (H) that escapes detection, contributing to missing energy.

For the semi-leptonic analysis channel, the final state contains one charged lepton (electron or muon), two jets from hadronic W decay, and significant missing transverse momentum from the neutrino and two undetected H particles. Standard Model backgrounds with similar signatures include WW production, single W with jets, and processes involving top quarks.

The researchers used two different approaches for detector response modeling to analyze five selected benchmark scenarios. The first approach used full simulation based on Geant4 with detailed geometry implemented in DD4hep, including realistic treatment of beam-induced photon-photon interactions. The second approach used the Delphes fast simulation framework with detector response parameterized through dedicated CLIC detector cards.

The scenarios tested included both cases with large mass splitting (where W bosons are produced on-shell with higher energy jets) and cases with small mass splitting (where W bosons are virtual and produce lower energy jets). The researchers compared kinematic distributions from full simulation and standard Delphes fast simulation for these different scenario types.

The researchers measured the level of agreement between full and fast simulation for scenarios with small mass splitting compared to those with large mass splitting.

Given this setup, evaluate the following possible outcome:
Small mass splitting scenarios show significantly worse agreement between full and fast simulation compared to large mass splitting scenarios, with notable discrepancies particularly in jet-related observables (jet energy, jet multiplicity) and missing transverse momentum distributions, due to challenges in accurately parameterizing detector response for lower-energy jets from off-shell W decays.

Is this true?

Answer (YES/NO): NO